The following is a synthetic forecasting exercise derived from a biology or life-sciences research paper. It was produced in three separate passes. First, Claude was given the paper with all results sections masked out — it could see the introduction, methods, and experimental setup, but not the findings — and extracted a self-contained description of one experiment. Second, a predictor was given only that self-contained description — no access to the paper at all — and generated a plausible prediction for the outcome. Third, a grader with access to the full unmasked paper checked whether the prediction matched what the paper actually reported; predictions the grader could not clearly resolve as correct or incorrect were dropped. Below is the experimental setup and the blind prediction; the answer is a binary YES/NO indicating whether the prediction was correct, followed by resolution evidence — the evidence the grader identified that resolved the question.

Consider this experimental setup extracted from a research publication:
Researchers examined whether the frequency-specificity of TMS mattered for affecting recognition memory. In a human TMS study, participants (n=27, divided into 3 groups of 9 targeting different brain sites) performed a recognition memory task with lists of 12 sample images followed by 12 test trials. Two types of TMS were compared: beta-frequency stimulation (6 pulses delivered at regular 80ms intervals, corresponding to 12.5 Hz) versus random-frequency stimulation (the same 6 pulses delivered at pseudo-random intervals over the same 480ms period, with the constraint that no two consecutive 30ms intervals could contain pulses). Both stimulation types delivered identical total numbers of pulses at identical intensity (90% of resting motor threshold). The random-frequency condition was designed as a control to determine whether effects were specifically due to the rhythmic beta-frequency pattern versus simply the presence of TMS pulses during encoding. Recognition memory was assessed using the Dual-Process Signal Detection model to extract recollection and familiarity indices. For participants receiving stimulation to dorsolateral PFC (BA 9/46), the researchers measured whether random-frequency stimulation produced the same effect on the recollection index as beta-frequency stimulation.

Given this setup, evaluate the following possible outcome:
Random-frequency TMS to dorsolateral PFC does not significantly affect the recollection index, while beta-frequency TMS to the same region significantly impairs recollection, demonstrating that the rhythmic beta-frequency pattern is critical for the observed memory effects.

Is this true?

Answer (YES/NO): YES